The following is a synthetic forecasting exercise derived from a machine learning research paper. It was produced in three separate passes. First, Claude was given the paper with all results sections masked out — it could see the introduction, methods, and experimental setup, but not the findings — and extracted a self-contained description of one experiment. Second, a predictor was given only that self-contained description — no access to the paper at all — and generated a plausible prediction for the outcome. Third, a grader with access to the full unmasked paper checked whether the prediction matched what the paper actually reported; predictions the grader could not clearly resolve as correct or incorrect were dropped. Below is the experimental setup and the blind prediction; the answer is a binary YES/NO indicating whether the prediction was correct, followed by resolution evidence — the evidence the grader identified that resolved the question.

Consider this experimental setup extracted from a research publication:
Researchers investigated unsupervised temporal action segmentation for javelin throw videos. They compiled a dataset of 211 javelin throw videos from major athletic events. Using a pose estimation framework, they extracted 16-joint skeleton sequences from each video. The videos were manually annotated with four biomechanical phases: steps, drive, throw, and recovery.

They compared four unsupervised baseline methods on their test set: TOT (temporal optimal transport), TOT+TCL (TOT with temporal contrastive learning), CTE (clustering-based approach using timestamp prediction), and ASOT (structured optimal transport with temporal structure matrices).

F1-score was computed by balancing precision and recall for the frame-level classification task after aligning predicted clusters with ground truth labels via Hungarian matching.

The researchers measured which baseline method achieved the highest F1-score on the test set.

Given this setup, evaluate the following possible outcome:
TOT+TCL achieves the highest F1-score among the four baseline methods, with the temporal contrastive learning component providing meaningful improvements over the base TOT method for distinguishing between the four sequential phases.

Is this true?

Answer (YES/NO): NO